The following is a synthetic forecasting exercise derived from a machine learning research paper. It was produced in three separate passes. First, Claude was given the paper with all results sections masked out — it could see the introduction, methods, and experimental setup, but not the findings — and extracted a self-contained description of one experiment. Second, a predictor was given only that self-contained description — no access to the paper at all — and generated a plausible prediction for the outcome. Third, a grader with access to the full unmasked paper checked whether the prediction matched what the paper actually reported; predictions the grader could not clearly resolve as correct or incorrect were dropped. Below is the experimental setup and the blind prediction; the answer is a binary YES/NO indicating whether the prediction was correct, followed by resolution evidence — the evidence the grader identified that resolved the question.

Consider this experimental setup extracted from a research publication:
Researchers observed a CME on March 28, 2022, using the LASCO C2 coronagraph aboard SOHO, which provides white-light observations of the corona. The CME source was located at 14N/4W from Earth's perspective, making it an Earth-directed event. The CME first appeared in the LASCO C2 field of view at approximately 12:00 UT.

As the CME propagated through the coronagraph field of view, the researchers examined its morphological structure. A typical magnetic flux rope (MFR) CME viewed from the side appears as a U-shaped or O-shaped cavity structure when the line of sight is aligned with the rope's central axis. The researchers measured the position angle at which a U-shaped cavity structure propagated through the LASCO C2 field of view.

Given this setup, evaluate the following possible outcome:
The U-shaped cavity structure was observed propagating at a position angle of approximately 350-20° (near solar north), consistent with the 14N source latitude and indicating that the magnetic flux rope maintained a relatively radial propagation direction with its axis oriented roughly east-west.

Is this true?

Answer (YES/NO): NO